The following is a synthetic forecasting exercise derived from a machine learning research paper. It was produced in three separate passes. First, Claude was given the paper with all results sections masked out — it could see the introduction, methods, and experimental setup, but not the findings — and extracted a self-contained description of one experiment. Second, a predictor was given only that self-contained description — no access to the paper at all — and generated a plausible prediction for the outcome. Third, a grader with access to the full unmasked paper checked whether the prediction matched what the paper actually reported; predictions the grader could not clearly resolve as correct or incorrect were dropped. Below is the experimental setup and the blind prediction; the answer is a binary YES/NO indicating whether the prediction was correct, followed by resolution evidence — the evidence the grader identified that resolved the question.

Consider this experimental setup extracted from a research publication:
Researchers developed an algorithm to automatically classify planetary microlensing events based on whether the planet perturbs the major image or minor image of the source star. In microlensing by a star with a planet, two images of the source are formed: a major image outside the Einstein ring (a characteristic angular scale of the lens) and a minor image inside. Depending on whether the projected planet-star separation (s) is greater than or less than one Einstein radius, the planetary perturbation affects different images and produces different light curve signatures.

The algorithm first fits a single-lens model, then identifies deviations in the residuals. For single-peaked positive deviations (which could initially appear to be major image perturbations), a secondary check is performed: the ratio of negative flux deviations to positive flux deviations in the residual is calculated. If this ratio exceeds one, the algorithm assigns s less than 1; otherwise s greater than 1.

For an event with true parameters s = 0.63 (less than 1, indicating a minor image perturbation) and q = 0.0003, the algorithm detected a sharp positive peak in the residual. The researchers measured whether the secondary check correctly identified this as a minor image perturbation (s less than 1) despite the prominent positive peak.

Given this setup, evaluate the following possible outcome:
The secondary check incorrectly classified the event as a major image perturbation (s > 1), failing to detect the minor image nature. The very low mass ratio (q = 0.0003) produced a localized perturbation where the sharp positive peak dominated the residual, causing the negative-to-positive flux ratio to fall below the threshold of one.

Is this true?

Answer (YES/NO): NO